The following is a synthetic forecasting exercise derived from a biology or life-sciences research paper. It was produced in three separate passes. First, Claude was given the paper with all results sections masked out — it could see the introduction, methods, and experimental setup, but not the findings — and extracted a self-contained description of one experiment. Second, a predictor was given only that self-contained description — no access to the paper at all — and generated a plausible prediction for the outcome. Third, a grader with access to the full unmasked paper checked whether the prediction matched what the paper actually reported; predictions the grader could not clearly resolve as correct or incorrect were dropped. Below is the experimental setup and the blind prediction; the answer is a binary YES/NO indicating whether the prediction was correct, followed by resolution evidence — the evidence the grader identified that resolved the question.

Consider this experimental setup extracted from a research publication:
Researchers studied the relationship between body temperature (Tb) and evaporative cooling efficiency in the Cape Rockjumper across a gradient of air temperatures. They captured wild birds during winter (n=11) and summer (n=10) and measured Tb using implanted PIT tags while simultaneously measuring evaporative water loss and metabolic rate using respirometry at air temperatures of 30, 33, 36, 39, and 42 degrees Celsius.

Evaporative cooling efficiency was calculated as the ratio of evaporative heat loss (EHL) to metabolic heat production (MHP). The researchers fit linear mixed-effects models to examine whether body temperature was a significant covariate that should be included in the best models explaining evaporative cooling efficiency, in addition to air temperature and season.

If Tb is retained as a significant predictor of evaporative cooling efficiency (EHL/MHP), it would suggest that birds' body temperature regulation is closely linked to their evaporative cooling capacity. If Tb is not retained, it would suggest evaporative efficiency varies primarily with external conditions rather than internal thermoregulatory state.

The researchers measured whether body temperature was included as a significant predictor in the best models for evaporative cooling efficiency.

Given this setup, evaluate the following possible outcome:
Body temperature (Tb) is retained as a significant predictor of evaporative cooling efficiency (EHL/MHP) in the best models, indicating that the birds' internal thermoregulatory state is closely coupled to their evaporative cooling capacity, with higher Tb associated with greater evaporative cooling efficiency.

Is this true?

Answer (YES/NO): NO